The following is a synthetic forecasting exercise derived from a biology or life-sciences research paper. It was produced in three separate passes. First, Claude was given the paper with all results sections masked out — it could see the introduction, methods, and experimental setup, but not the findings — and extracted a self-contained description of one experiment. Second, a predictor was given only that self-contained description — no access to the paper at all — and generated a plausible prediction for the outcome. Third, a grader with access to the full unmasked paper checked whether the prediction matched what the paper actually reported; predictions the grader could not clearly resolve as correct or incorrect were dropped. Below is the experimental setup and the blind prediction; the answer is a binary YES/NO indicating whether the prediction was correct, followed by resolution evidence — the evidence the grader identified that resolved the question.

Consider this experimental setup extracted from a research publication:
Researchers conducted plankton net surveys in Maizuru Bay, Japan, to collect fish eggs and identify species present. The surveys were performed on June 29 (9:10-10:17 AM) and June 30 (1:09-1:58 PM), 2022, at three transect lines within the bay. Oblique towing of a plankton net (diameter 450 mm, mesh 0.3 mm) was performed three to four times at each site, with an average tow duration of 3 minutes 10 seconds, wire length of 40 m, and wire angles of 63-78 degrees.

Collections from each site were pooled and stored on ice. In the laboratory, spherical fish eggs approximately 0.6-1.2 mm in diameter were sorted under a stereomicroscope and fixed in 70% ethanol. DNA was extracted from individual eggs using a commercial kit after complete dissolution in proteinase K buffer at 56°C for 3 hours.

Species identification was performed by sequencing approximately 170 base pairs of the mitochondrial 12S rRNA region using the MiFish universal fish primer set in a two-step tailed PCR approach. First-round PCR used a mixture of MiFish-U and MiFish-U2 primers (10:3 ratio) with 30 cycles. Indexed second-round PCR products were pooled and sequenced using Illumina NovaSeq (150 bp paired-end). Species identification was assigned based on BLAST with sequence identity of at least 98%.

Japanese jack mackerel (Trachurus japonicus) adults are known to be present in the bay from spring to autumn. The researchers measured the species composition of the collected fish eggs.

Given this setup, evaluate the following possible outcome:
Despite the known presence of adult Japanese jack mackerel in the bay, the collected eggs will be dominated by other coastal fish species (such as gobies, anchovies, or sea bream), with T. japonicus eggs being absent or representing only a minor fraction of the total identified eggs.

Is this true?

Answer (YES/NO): YES